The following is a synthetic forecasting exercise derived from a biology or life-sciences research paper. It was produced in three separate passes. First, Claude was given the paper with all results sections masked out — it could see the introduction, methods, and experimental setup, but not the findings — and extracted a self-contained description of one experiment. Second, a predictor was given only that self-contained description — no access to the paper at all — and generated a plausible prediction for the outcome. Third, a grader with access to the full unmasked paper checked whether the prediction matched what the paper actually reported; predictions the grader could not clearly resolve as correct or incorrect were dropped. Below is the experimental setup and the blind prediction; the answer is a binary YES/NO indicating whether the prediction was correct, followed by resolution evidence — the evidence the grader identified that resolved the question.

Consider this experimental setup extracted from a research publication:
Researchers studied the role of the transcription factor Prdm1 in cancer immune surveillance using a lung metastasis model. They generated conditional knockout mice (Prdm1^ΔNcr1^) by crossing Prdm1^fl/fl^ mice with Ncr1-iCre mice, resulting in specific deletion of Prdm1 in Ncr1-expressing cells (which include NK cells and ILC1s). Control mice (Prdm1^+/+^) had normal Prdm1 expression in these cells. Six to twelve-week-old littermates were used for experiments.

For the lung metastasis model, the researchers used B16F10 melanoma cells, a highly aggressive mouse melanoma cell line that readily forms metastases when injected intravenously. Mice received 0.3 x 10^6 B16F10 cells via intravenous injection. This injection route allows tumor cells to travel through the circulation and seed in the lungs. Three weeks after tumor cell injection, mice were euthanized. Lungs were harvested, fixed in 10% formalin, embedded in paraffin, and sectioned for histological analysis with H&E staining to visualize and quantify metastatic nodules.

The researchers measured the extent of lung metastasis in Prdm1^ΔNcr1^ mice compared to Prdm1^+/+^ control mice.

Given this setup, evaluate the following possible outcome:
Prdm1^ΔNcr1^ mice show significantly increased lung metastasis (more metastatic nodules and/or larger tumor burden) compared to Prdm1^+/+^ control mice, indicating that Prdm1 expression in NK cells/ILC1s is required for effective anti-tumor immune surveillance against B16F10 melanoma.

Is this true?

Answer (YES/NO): YES